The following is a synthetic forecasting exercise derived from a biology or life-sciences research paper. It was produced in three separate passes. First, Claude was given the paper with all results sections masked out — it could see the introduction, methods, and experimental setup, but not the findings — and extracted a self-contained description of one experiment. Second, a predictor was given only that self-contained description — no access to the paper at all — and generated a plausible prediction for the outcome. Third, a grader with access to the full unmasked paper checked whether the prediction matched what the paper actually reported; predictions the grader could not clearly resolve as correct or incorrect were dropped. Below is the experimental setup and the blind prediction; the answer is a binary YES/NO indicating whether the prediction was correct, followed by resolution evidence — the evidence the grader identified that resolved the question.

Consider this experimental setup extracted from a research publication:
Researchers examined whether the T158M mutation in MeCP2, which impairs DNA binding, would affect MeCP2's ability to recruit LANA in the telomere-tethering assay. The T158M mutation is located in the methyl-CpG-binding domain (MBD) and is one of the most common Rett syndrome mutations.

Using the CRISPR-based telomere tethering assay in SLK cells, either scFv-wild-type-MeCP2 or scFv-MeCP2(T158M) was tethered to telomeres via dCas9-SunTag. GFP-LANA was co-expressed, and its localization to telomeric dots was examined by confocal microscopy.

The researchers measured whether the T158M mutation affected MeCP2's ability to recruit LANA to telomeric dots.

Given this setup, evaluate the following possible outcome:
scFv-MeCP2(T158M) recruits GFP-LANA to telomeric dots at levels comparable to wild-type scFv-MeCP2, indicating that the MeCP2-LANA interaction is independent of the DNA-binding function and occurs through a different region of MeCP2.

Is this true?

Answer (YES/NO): NO